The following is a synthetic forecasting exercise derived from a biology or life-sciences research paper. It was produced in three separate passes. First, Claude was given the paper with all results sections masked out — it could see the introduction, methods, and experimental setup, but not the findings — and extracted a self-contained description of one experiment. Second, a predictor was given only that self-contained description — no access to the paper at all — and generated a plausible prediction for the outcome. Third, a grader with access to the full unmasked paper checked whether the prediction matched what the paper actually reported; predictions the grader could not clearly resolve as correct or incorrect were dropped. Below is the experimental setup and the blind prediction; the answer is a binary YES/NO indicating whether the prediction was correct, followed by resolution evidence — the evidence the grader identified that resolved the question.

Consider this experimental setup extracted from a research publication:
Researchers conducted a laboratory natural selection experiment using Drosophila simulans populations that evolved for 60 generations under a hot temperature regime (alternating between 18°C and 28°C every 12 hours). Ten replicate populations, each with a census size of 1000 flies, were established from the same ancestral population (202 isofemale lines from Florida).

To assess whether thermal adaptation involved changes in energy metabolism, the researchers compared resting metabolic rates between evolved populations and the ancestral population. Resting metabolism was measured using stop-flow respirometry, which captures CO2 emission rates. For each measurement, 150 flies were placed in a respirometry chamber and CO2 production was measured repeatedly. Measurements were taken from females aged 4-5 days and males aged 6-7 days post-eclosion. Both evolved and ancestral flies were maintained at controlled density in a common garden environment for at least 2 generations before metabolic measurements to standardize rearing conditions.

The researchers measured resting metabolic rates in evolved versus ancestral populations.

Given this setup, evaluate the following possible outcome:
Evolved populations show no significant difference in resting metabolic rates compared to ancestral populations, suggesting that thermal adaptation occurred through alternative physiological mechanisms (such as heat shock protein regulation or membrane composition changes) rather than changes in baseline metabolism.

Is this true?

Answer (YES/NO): NO